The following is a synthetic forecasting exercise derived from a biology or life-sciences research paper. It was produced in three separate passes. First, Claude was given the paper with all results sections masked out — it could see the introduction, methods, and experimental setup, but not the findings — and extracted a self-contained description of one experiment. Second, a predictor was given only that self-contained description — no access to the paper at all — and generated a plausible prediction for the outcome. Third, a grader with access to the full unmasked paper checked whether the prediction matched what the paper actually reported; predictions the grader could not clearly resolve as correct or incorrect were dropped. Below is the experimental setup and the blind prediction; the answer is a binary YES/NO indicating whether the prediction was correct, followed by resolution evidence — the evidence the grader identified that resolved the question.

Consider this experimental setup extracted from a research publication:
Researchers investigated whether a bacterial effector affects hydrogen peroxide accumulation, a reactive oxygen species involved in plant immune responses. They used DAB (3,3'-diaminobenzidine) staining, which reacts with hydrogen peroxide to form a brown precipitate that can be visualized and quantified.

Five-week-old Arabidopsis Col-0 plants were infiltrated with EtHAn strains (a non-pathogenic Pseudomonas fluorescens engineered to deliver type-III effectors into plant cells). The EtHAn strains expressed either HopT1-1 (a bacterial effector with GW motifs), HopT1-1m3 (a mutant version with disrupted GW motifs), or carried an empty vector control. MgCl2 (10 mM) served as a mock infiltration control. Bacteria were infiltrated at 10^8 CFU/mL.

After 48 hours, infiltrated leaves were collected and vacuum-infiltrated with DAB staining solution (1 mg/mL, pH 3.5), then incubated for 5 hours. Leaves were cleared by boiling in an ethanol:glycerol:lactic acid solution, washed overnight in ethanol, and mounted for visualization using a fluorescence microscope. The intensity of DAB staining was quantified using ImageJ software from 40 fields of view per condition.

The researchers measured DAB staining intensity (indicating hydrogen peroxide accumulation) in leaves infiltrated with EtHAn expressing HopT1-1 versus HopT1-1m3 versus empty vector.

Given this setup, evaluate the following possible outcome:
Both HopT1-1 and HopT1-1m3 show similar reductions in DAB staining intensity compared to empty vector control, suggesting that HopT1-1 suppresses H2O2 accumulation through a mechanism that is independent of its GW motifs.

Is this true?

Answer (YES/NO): NO